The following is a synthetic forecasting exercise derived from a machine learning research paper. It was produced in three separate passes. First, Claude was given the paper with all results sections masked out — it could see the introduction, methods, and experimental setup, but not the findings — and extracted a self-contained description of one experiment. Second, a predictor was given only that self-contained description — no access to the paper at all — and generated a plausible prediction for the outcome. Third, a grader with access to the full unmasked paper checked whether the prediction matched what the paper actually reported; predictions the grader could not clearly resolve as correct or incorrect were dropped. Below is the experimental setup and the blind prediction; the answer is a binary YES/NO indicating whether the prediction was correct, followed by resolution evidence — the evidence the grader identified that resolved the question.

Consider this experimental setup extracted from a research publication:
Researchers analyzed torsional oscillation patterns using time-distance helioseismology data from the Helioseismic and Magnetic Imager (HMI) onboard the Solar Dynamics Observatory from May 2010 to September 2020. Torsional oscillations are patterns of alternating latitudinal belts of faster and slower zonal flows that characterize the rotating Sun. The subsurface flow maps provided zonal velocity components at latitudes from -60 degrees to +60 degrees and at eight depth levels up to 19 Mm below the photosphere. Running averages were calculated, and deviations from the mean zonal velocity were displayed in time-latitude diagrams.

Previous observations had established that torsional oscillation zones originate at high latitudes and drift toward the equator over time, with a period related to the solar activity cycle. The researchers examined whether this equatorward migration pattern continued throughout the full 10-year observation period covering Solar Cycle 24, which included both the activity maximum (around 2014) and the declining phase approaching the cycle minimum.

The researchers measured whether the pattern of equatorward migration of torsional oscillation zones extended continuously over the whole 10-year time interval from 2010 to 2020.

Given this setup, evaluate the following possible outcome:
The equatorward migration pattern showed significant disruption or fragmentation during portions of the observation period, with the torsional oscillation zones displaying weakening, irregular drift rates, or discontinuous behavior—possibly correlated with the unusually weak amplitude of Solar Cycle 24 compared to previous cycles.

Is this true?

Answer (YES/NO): NO